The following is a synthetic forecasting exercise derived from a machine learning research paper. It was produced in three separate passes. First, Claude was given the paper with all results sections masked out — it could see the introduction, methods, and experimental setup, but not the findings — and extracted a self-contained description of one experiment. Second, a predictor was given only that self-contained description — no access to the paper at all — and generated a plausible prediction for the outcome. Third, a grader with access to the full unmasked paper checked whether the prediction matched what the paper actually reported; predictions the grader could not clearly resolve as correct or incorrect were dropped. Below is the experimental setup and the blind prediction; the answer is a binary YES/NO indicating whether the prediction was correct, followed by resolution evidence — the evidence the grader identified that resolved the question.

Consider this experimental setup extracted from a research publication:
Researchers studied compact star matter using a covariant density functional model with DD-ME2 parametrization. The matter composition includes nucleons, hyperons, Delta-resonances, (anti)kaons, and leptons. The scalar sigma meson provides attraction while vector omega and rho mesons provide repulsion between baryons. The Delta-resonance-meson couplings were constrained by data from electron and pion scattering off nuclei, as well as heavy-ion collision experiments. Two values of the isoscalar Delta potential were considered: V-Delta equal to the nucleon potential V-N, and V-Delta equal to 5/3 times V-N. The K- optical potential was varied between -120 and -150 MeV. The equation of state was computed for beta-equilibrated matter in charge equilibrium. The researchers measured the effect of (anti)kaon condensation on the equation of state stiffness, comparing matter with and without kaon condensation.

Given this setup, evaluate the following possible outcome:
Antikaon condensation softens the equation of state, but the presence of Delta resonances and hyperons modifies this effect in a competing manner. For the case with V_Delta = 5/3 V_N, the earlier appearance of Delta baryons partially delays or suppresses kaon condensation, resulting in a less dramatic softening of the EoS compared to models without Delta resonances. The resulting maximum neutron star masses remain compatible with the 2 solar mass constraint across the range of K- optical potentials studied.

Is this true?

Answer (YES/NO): NO